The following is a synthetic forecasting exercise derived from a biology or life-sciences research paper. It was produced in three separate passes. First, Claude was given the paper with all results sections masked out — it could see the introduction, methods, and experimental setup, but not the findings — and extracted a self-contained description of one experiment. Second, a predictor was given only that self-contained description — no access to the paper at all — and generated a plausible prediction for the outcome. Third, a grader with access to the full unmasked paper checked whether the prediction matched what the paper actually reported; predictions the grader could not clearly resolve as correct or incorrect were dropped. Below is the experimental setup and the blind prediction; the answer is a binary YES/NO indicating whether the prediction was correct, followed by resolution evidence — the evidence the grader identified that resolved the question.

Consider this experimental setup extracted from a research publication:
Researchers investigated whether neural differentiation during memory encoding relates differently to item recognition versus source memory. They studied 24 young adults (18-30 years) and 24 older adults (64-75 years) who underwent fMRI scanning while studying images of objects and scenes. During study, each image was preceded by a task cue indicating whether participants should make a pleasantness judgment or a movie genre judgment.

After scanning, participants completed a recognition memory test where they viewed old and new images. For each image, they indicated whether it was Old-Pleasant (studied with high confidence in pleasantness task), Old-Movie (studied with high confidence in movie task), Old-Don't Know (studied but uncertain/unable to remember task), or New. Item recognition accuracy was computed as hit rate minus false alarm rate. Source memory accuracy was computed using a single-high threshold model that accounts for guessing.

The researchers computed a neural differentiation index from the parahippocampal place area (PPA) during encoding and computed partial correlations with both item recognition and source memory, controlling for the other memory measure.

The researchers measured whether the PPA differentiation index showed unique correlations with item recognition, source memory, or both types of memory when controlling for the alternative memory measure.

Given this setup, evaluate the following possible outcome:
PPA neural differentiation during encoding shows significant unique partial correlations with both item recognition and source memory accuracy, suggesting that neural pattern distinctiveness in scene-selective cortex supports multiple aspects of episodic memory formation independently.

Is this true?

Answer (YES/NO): NO